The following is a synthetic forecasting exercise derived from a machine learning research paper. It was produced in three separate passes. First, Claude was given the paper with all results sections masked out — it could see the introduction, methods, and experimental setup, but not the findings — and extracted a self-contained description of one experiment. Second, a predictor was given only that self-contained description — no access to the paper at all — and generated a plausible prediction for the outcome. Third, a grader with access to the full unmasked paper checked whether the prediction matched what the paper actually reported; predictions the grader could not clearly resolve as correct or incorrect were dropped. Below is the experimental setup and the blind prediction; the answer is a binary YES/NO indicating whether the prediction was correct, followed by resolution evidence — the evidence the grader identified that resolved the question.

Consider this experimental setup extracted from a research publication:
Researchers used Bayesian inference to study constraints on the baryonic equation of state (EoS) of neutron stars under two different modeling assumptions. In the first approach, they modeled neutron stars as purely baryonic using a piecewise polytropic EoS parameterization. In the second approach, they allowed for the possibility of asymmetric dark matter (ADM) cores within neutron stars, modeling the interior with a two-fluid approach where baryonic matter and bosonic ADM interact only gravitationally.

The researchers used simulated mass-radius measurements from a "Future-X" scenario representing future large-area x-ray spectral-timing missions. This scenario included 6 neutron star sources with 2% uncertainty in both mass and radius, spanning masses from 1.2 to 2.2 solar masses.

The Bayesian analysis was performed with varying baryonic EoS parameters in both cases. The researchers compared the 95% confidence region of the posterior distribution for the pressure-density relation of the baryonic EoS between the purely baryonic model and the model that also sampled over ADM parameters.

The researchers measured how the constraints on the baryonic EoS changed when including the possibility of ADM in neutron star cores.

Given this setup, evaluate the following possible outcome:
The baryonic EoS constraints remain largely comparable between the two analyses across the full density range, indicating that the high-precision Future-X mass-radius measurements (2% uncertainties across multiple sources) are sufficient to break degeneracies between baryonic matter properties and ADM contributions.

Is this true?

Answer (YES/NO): NO